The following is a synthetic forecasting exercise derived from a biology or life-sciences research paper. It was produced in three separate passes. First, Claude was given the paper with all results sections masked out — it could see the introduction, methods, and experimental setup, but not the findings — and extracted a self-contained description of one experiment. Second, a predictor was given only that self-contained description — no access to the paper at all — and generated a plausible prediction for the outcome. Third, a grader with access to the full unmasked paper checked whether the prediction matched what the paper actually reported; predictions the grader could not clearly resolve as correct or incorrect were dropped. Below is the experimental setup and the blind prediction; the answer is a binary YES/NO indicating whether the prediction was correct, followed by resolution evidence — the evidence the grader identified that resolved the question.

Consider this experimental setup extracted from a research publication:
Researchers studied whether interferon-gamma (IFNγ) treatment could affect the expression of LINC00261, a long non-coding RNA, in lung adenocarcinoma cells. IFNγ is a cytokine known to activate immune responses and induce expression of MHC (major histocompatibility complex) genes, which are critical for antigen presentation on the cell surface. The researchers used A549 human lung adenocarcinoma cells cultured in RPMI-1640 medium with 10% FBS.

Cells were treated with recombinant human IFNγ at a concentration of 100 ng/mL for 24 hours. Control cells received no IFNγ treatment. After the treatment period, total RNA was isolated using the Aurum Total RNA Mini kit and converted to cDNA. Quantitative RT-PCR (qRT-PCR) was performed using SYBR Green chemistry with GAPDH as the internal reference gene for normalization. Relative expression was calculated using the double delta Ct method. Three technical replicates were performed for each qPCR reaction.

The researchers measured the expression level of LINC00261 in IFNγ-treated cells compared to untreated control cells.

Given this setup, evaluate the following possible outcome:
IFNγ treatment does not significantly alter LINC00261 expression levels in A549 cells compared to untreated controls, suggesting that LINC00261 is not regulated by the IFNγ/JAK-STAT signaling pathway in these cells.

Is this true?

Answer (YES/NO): NO